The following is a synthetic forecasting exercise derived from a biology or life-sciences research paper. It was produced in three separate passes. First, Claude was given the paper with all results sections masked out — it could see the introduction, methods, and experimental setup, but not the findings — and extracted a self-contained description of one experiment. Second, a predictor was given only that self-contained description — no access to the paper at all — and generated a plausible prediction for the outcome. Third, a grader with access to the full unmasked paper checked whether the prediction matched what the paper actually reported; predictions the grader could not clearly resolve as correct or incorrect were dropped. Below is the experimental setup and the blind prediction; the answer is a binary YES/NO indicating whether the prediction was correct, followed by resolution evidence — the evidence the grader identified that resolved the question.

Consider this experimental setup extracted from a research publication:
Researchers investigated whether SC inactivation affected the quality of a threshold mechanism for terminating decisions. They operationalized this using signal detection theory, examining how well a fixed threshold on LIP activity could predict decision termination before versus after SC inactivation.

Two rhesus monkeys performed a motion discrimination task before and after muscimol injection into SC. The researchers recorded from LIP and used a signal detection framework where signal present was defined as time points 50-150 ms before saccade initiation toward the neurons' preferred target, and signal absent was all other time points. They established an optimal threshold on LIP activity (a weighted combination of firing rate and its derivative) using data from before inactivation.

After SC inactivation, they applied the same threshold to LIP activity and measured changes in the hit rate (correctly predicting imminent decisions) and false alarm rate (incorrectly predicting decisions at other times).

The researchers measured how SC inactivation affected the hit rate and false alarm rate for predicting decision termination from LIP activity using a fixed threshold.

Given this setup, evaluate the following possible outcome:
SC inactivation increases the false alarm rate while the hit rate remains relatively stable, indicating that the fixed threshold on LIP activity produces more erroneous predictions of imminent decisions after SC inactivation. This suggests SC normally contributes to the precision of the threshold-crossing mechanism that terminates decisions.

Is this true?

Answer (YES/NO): NO